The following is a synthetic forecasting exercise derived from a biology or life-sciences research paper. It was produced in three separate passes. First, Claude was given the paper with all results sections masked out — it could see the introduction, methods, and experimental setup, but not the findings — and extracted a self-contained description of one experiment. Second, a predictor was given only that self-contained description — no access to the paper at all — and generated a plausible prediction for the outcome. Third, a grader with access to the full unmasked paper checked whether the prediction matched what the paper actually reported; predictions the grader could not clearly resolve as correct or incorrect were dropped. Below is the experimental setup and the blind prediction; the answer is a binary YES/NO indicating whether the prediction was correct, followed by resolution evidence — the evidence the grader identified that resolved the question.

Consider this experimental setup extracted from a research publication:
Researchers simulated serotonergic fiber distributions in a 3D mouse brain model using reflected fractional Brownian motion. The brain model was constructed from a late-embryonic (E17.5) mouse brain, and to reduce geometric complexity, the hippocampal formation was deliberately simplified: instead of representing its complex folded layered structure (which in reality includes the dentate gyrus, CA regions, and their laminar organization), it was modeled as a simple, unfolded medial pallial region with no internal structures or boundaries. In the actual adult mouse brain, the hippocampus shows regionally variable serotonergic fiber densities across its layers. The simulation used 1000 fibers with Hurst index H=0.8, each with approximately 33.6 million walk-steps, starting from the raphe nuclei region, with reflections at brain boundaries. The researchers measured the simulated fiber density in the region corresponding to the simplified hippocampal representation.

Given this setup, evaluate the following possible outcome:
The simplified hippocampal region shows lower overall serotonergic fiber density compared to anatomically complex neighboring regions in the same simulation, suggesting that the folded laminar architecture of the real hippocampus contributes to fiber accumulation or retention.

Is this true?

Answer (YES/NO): YES